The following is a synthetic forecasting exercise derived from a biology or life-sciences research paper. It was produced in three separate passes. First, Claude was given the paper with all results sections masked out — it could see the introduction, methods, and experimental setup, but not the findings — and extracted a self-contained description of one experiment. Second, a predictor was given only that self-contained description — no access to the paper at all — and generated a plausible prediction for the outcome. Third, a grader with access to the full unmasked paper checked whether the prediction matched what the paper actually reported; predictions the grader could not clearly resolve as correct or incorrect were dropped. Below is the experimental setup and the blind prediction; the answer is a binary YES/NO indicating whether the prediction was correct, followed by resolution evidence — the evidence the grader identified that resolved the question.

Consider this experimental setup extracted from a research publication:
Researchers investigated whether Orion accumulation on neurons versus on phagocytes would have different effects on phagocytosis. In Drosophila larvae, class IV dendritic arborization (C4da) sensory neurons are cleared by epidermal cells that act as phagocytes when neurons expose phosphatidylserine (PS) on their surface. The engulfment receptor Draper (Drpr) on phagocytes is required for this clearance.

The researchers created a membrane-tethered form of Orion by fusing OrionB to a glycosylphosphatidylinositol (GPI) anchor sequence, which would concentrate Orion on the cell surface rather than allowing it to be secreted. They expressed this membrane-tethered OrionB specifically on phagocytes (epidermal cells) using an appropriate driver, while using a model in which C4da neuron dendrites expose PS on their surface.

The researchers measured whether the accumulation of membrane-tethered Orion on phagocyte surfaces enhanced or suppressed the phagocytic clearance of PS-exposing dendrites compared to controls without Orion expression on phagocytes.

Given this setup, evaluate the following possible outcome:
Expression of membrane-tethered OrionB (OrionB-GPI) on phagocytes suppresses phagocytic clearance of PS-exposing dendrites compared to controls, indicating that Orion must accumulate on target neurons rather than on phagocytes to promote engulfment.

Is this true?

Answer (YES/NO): YES